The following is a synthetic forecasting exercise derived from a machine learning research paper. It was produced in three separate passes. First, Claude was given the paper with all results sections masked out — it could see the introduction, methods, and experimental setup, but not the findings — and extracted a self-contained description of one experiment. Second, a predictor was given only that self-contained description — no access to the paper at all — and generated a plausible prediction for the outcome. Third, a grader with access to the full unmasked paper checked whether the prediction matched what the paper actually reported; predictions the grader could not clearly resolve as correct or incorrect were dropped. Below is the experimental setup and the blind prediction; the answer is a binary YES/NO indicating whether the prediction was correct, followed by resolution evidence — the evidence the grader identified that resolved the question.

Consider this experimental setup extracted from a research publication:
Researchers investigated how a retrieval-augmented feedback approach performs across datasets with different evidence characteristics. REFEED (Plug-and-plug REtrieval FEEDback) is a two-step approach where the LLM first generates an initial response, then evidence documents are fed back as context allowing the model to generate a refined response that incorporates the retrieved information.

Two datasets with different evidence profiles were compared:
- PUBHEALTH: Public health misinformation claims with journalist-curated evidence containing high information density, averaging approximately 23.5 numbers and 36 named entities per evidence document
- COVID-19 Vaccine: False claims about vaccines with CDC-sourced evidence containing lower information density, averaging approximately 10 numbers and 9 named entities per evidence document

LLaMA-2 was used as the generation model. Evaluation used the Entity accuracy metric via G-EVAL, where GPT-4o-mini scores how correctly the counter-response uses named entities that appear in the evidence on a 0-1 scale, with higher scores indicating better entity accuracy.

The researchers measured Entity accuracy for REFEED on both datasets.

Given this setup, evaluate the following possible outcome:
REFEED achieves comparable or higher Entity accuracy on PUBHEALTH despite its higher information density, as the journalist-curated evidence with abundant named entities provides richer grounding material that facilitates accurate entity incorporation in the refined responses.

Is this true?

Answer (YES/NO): NO